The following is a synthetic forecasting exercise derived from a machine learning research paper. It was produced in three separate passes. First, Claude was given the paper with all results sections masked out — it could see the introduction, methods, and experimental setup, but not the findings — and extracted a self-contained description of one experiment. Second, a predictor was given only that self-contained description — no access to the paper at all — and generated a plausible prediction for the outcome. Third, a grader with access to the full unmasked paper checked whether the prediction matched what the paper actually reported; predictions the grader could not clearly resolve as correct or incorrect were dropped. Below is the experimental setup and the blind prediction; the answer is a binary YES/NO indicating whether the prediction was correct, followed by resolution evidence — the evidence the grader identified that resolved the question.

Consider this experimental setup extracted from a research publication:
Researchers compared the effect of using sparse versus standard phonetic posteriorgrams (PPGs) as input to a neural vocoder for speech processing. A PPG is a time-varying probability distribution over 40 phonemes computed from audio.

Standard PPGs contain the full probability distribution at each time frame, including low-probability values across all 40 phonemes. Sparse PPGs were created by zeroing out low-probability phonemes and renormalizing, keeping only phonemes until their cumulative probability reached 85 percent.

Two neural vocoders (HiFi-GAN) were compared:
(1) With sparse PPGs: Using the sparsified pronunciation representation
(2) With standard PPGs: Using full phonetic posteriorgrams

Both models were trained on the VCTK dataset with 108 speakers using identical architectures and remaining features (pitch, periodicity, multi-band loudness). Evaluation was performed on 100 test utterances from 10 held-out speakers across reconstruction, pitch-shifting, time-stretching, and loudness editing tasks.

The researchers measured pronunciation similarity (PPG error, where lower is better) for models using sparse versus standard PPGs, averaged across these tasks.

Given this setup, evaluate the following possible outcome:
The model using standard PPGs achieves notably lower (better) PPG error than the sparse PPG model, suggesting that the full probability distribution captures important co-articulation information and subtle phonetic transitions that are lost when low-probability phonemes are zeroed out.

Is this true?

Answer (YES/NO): NO